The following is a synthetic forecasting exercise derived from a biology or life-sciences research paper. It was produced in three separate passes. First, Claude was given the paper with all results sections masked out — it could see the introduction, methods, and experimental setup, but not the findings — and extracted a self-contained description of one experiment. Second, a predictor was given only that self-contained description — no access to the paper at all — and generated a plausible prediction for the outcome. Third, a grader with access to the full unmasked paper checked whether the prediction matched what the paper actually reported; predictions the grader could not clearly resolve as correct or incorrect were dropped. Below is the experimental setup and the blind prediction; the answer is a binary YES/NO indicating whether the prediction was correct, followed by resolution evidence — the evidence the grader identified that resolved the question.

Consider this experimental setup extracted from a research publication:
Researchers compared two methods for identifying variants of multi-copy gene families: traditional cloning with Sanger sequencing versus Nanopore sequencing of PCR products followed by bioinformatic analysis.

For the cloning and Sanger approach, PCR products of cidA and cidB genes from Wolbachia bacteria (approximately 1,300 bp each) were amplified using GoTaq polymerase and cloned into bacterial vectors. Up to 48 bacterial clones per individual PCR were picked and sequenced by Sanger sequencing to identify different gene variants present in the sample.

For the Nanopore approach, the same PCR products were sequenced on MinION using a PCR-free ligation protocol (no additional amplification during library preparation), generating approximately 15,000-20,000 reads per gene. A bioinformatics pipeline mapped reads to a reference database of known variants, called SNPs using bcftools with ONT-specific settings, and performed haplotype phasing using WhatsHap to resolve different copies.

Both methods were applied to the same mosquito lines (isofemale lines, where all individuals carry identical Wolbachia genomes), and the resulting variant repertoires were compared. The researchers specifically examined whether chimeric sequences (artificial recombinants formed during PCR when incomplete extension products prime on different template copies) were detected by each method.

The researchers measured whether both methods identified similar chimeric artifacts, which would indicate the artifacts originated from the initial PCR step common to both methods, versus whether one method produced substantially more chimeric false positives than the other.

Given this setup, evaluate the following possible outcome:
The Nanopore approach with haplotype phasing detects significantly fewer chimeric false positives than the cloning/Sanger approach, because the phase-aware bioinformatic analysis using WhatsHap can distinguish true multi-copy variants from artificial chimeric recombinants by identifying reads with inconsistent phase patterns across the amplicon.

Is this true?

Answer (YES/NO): NO